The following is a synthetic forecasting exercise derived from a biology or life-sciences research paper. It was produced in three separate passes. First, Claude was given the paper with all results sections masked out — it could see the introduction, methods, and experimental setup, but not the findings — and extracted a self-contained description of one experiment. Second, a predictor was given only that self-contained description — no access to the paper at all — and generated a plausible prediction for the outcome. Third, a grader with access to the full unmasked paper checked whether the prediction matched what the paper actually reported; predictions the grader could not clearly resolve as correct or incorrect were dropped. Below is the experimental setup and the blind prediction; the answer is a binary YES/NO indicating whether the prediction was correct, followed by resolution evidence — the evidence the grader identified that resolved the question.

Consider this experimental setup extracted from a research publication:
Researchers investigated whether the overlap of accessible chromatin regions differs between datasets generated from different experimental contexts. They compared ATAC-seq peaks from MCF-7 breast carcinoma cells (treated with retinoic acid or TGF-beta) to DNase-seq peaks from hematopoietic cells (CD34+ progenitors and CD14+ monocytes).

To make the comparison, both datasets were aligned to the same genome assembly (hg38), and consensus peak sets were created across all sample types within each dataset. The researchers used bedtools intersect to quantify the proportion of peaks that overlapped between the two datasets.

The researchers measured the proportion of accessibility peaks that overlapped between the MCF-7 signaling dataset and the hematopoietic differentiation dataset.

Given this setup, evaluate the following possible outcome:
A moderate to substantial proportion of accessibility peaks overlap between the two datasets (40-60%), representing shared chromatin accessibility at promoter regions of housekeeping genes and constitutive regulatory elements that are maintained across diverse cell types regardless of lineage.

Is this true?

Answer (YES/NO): YES